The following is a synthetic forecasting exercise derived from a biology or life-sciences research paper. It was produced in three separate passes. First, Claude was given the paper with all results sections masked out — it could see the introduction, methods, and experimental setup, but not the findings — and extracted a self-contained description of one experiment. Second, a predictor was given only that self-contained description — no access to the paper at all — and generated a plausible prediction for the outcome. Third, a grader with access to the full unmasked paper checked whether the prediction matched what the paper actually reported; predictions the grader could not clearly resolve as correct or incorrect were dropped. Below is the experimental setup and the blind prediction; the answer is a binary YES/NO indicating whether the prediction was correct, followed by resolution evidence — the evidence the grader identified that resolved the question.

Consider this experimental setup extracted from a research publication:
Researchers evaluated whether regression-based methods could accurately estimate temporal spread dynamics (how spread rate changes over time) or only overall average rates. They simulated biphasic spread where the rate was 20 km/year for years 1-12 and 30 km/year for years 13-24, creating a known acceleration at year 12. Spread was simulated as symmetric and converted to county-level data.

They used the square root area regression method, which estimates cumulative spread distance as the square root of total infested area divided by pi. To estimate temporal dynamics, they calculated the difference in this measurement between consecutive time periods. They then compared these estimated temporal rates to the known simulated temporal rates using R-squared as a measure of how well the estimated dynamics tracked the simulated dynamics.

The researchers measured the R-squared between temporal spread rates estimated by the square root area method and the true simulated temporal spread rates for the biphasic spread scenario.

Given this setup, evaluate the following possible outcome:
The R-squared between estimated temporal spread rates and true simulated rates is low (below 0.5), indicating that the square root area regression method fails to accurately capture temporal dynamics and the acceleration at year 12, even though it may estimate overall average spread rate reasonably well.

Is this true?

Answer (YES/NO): NO